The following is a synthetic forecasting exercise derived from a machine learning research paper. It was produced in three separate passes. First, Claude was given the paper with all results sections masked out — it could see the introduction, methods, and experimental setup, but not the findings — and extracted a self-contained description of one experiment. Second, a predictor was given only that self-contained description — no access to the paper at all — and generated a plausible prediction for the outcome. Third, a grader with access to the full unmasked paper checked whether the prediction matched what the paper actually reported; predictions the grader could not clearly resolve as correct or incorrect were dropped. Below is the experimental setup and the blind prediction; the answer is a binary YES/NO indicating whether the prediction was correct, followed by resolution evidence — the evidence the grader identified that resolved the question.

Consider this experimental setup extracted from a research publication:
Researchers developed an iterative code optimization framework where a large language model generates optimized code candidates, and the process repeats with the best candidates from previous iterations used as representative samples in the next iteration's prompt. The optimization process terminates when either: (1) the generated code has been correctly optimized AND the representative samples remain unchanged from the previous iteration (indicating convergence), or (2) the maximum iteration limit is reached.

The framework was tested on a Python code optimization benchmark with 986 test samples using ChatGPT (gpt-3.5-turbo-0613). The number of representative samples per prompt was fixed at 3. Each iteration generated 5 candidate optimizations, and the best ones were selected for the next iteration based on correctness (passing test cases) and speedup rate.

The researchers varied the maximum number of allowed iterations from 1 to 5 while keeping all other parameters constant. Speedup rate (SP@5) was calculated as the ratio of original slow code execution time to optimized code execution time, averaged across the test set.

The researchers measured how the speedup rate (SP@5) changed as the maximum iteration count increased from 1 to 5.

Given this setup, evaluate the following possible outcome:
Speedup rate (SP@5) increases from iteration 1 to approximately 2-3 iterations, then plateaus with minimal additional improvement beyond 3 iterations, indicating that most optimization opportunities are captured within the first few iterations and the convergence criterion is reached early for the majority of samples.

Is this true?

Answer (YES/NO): NO